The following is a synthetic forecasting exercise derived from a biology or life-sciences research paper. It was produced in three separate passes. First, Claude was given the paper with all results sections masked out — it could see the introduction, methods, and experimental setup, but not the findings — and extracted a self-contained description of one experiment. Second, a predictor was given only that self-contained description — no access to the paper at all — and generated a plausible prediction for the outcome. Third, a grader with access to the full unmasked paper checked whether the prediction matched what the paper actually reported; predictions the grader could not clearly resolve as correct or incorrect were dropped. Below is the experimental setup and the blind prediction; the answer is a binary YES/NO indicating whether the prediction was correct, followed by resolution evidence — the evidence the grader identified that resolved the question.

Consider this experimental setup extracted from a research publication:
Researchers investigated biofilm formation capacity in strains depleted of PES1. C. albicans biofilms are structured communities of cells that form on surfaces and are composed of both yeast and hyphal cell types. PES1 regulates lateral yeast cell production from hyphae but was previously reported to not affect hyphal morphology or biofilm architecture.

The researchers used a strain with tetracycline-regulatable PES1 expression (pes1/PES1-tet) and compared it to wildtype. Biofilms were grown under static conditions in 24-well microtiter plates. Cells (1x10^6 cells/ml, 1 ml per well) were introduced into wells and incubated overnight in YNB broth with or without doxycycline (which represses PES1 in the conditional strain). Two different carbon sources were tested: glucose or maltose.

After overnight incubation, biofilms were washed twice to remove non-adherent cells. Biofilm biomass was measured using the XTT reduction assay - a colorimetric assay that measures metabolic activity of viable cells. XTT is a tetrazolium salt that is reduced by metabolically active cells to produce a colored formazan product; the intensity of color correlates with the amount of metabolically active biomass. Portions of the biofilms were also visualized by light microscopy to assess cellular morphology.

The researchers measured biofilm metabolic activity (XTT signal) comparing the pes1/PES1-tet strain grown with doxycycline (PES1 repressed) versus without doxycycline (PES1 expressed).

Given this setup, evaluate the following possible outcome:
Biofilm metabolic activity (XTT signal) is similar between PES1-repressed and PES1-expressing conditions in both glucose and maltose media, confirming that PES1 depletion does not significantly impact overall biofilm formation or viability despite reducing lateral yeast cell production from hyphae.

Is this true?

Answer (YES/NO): NO